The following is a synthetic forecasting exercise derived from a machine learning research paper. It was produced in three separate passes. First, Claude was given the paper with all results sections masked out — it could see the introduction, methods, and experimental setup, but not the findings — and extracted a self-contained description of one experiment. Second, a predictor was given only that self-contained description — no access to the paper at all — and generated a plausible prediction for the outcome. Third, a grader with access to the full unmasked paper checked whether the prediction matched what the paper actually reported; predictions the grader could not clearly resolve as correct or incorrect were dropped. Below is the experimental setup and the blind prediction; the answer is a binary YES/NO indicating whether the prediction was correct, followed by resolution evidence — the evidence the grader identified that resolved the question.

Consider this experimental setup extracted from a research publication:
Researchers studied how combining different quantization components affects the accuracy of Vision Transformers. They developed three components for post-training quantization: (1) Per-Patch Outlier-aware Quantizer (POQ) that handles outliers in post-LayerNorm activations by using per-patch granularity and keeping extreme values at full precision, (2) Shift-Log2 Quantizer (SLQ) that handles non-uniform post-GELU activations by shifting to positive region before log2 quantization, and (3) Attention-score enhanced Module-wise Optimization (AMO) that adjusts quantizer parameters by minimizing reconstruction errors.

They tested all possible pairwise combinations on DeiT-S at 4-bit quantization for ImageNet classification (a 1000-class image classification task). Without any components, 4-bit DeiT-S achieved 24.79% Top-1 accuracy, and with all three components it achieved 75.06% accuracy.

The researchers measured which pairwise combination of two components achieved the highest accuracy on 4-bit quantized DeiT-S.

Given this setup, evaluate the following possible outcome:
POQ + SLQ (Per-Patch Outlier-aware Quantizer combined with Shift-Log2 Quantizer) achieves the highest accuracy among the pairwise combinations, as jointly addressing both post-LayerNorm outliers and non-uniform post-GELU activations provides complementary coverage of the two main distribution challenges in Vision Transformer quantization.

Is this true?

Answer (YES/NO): NO